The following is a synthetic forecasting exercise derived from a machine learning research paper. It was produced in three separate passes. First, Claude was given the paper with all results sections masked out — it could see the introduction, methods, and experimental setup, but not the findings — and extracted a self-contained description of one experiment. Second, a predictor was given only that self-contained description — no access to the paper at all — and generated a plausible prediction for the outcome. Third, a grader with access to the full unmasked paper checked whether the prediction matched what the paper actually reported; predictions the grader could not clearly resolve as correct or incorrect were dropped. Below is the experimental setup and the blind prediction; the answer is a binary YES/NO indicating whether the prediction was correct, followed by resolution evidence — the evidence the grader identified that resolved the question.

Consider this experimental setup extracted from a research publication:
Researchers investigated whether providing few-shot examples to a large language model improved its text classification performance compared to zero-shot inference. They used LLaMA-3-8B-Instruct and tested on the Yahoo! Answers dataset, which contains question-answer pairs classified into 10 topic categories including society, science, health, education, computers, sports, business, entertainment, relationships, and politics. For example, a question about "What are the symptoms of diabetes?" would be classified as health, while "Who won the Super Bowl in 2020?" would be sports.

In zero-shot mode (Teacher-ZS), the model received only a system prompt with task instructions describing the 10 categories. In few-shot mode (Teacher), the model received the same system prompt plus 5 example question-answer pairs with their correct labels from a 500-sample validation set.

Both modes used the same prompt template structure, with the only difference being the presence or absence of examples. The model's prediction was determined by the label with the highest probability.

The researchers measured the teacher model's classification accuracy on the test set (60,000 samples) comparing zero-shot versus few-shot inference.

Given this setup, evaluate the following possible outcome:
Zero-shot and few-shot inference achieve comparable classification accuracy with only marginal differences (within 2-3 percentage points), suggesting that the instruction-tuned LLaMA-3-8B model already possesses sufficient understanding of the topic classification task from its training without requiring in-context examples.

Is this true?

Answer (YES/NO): NO